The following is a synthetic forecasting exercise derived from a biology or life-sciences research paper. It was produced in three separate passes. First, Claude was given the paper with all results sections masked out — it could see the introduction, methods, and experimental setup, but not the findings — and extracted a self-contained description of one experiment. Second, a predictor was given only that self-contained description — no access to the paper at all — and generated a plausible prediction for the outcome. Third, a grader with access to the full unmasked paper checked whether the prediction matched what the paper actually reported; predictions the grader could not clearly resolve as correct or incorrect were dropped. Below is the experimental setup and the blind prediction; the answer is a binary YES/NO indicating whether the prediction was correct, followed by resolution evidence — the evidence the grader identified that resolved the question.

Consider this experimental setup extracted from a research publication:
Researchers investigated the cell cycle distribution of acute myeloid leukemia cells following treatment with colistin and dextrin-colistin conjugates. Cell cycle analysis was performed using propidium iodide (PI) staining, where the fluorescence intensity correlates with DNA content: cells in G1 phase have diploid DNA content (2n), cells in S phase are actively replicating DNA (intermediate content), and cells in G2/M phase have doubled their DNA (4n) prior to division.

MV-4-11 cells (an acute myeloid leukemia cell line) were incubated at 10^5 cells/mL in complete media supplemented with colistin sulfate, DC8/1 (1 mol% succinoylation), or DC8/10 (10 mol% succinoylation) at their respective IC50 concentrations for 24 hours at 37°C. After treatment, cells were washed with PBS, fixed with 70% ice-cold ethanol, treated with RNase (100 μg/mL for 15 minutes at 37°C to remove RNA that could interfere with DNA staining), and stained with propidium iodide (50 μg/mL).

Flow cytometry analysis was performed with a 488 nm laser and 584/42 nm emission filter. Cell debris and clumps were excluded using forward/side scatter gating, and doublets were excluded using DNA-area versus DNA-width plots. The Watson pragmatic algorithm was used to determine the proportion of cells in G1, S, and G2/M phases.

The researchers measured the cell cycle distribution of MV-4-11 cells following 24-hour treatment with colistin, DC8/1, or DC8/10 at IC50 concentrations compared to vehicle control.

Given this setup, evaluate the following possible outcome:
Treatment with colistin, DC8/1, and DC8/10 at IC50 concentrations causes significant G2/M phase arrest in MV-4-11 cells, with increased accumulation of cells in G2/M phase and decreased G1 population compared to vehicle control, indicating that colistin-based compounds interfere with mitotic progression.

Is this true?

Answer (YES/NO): NO